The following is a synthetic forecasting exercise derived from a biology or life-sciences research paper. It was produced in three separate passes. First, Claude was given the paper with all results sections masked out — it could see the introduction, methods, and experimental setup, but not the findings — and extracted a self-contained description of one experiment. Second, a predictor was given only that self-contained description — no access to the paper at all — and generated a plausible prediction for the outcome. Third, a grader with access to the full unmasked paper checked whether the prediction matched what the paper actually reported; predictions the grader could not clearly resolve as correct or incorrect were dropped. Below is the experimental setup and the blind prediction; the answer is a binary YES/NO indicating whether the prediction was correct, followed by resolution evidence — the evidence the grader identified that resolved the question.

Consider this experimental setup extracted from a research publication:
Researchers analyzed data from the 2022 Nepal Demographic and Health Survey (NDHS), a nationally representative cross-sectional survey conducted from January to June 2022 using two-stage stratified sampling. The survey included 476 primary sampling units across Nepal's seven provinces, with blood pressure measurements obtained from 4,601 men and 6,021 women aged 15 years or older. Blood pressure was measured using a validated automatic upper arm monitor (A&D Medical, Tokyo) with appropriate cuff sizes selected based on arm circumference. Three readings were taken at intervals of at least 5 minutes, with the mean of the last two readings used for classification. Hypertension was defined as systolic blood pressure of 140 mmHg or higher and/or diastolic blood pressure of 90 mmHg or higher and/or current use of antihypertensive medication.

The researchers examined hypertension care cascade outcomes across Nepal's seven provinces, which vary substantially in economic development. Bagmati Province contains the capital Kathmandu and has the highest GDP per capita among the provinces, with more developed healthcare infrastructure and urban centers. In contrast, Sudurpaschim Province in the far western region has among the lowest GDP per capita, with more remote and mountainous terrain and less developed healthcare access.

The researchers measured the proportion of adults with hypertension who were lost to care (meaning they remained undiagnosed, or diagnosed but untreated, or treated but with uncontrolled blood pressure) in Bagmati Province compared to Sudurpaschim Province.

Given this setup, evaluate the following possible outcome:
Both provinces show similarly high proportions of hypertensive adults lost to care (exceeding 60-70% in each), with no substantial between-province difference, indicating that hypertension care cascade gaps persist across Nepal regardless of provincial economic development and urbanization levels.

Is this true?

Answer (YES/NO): NO